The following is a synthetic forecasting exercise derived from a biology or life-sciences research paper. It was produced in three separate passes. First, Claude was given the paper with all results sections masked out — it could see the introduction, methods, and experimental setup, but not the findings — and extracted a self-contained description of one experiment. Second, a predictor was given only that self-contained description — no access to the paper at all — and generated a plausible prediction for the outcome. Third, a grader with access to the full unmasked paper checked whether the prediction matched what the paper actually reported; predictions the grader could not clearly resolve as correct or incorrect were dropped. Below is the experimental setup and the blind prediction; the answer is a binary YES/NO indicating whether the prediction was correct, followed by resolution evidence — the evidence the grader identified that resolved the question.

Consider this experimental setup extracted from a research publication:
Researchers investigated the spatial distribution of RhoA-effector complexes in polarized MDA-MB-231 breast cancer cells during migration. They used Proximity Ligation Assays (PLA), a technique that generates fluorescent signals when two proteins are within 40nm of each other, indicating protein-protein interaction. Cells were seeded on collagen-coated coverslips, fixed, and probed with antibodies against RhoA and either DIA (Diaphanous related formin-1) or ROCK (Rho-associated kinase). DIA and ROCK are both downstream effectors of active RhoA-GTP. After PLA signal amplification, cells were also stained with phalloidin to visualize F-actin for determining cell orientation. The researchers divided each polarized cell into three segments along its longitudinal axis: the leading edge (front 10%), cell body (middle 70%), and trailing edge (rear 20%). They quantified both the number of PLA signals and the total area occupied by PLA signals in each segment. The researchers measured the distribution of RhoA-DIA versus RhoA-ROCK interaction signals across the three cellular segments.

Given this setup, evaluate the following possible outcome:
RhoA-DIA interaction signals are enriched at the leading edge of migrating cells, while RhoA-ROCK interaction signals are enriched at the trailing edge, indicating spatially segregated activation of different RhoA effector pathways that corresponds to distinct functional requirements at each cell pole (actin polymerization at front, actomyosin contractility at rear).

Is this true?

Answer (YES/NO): YES